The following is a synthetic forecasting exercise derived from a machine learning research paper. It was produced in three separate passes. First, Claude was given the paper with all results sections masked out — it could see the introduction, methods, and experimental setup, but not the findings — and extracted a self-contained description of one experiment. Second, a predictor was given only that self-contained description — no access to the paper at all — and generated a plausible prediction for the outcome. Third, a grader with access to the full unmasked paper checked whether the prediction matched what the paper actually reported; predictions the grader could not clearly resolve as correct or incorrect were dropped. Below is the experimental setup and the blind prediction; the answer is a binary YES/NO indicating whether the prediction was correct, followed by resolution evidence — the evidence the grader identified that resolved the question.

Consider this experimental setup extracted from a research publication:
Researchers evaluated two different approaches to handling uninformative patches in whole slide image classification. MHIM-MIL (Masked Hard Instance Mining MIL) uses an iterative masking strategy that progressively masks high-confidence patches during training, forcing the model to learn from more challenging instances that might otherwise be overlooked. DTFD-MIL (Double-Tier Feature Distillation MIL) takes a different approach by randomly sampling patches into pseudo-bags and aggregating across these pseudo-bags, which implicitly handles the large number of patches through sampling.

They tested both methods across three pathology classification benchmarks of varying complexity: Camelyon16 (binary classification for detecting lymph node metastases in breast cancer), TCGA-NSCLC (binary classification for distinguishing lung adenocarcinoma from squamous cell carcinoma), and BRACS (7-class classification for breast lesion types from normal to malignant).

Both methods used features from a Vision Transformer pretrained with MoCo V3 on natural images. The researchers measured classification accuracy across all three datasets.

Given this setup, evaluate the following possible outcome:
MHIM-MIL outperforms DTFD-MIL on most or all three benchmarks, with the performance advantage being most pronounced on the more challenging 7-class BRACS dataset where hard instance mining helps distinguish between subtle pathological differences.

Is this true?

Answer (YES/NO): YES